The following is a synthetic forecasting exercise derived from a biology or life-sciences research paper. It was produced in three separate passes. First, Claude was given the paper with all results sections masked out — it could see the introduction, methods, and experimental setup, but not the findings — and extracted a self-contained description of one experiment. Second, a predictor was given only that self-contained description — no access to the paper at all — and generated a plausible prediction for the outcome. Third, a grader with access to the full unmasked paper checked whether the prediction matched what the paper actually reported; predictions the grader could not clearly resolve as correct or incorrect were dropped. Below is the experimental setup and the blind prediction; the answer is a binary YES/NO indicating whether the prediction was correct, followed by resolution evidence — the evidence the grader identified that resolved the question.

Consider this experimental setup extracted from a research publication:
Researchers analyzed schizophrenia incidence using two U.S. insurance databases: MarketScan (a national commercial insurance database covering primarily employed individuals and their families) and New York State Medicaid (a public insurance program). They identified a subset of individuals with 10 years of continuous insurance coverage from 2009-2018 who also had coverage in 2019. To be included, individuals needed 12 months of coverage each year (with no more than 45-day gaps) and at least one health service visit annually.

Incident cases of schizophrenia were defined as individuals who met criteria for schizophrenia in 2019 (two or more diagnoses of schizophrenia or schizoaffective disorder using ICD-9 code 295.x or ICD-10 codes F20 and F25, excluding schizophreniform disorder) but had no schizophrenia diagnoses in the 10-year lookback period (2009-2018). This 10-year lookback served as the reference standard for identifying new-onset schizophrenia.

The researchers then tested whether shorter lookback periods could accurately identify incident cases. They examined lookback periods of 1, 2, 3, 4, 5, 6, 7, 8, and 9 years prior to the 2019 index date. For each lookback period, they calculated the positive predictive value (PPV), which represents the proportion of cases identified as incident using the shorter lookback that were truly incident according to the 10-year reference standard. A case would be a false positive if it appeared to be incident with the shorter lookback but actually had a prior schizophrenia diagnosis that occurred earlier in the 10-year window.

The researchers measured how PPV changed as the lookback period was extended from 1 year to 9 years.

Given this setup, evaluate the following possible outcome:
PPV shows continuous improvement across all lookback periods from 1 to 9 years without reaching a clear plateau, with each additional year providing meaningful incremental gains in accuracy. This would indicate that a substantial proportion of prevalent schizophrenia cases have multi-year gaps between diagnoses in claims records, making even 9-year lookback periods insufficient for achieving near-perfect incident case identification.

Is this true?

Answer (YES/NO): NO